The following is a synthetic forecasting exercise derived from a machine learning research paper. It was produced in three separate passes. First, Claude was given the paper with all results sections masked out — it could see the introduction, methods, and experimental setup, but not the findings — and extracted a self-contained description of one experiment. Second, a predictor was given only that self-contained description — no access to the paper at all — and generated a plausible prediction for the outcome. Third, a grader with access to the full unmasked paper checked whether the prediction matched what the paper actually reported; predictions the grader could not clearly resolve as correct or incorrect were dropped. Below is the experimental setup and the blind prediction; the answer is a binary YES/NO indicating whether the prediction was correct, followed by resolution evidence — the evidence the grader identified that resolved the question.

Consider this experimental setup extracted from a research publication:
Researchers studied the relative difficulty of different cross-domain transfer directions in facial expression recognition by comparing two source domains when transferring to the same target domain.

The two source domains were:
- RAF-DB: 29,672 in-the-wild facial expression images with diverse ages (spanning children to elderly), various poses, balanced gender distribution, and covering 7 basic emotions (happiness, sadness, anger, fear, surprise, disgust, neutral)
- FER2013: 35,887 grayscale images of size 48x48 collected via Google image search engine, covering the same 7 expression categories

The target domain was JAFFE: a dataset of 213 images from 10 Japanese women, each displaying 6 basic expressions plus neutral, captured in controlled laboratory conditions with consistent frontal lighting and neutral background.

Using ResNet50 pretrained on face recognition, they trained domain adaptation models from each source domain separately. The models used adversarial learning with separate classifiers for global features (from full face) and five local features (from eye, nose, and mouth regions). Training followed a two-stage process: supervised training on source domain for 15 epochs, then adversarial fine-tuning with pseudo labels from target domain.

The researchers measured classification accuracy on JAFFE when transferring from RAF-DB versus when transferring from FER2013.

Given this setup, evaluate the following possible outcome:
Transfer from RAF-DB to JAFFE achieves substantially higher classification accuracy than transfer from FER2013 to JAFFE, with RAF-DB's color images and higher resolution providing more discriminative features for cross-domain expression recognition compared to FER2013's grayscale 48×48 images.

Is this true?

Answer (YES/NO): NO